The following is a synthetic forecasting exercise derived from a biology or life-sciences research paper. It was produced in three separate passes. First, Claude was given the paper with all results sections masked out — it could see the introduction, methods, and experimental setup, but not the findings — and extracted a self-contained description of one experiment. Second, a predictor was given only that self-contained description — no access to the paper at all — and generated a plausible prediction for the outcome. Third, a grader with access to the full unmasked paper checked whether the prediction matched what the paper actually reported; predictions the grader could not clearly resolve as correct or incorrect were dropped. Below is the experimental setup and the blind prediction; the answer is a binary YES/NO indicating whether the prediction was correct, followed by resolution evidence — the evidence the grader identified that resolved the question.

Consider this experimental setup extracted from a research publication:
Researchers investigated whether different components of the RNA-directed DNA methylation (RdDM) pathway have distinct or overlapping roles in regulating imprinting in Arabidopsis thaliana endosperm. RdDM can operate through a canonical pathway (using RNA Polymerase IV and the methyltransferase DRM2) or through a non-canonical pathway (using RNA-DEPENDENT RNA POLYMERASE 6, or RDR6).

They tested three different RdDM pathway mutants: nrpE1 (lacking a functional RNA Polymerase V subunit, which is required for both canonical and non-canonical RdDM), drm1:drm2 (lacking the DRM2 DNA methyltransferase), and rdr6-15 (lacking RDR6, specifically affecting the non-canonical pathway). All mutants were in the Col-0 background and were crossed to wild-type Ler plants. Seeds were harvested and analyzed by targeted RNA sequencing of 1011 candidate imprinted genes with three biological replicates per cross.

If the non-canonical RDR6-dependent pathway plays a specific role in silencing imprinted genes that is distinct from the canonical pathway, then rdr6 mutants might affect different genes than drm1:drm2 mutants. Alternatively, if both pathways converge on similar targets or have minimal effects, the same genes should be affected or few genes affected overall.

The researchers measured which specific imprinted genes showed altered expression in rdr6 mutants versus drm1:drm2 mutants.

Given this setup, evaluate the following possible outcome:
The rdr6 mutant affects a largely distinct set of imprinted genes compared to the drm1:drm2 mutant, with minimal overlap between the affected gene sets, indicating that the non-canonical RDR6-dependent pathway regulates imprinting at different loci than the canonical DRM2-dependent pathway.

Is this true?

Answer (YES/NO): YES